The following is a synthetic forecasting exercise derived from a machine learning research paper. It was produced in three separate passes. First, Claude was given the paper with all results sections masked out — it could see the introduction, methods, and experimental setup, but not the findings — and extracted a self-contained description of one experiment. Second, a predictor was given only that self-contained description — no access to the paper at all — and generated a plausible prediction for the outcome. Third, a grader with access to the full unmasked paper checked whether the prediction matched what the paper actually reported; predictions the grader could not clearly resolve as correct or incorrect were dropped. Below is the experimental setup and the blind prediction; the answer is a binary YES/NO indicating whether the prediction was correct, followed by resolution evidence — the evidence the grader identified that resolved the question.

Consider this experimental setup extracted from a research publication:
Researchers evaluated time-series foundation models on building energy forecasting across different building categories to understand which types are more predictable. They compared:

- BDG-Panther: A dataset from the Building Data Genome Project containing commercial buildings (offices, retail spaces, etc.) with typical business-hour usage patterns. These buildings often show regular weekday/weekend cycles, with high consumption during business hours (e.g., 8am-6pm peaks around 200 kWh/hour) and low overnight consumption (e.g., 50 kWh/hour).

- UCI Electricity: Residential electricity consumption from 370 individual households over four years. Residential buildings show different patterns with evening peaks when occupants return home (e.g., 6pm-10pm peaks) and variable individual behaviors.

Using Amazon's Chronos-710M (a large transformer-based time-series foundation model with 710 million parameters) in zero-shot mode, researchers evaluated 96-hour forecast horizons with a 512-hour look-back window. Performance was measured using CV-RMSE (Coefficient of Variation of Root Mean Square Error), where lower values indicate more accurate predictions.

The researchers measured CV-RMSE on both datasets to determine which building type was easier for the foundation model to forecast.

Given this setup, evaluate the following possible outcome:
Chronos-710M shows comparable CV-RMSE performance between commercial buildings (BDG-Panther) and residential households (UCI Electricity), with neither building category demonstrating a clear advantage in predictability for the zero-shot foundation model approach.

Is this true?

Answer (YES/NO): NO